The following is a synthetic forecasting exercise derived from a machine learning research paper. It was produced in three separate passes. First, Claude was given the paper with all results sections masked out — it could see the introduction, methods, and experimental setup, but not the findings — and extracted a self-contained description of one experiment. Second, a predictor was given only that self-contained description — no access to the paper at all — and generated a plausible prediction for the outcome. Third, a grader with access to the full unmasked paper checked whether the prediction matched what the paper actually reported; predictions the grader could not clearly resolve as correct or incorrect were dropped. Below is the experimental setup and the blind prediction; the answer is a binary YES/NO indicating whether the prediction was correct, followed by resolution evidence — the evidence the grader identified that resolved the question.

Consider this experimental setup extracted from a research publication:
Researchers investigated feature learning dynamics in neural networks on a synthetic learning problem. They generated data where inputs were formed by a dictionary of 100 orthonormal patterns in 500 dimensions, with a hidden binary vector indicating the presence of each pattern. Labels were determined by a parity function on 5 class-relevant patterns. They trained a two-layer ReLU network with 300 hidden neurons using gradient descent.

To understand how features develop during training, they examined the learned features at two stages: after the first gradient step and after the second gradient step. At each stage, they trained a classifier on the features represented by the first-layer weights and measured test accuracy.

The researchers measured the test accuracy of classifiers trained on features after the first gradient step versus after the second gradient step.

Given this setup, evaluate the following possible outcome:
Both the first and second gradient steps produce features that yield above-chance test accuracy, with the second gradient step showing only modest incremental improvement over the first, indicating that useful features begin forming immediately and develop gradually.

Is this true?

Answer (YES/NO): NO